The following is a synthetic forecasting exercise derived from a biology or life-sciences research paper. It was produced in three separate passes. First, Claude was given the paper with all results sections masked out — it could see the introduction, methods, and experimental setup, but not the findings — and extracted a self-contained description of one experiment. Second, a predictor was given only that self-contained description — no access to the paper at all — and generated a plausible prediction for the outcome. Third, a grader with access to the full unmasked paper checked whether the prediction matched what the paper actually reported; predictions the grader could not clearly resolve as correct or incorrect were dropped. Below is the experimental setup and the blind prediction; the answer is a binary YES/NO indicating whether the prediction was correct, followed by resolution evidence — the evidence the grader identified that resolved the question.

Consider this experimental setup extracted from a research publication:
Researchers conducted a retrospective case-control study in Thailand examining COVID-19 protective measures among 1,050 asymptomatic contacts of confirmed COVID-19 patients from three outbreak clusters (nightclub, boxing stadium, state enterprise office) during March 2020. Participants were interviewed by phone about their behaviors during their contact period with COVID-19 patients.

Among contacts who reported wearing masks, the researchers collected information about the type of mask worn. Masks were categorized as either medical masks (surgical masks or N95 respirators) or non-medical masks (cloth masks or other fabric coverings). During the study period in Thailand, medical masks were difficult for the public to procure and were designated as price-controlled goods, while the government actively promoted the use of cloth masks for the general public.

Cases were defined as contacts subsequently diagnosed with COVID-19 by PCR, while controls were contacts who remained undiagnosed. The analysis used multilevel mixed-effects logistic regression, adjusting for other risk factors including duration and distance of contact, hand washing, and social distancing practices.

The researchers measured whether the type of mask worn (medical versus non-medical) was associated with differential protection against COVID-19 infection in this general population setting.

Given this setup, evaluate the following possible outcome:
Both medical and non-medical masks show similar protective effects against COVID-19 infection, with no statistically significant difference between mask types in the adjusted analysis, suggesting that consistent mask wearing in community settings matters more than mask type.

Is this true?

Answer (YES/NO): YES